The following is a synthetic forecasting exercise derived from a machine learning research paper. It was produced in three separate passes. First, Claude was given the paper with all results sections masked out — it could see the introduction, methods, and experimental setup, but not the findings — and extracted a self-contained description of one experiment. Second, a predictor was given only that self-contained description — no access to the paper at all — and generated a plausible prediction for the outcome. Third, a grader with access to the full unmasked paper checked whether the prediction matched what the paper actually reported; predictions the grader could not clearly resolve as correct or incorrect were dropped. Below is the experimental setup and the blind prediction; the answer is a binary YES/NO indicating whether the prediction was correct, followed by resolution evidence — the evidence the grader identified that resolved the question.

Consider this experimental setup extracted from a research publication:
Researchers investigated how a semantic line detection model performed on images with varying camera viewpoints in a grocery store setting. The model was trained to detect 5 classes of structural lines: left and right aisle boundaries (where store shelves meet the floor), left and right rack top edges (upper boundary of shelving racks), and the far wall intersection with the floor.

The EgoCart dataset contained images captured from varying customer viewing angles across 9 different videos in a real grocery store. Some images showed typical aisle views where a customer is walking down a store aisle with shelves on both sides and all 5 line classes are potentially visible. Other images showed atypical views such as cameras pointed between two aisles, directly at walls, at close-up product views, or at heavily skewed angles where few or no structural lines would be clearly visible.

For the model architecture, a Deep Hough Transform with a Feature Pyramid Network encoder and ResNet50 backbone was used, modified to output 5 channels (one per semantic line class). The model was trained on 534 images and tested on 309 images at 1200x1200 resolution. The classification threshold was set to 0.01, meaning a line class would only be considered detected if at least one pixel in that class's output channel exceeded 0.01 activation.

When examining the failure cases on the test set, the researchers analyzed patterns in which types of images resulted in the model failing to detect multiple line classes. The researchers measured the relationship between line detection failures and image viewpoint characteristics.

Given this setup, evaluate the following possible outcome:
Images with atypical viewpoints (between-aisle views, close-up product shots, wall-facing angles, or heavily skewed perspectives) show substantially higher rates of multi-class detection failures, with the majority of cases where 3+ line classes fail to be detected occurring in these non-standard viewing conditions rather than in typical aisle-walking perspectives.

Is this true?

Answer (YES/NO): YES